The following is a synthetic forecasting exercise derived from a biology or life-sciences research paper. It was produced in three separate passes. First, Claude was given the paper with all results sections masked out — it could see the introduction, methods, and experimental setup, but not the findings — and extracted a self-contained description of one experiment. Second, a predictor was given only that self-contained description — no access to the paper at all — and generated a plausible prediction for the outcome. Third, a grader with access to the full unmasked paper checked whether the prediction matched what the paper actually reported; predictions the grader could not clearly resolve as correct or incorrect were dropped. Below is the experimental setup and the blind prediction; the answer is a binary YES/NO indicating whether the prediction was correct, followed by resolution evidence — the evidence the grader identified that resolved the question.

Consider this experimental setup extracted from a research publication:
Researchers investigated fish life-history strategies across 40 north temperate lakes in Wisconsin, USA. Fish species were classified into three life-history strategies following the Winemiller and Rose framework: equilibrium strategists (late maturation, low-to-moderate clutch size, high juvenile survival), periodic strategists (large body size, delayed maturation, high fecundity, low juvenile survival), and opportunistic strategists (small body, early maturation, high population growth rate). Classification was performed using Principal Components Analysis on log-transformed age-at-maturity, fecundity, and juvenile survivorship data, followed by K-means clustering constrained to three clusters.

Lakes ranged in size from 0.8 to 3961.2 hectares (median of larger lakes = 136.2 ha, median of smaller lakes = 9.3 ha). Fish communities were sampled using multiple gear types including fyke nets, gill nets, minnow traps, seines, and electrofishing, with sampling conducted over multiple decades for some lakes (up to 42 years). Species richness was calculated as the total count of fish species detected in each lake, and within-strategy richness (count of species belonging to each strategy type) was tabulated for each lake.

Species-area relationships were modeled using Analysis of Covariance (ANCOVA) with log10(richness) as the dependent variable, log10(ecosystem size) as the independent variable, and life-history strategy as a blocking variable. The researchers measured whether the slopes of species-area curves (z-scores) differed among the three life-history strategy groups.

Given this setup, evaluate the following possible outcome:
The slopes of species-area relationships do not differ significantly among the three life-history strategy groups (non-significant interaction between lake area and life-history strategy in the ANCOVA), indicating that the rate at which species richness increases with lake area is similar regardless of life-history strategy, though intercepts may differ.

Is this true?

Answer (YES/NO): NO